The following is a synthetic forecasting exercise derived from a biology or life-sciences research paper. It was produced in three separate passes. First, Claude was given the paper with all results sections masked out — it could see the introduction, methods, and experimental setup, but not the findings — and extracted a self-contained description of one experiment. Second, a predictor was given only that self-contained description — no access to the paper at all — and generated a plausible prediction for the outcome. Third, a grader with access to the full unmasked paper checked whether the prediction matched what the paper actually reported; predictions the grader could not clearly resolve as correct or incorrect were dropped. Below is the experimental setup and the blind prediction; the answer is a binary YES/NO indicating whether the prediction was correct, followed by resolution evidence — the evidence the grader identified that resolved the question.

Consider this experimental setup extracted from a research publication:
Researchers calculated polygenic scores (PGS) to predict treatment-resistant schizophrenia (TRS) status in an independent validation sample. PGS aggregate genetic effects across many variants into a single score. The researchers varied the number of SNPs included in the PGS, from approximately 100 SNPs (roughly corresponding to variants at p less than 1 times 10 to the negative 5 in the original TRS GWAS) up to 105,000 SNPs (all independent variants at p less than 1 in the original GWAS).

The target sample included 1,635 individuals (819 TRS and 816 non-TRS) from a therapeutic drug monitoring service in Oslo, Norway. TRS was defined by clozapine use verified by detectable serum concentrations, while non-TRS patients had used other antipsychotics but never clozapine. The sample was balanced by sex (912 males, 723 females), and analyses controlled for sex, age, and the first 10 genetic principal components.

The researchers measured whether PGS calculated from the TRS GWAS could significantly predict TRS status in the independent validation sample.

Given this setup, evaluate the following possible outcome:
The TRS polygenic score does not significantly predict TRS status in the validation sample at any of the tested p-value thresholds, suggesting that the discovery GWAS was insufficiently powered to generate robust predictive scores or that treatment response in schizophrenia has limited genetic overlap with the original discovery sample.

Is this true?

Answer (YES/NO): NO